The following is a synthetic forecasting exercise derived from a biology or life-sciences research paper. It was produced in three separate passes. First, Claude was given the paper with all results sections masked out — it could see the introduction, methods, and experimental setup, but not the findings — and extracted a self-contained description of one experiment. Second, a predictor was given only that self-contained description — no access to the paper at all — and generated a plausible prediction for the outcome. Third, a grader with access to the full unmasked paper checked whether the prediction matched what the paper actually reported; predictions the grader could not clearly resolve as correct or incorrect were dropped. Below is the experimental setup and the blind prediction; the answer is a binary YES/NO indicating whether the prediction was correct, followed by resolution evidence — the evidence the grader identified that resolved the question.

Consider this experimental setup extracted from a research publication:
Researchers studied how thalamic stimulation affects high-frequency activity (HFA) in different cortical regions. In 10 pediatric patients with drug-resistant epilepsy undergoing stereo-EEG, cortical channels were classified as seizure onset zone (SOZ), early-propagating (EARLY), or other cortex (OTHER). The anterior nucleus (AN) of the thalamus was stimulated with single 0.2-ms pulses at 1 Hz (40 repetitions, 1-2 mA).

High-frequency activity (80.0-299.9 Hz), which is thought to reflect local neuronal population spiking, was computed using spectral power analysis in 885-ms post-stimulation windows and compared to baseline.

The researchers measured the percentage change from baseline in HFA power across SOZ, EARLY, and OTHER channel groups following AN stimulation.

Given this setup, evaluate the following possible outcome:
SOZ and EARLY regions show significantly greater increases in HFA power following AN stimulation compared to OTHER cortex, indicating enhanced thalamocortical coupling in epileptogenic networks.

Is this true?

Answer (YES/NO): NO